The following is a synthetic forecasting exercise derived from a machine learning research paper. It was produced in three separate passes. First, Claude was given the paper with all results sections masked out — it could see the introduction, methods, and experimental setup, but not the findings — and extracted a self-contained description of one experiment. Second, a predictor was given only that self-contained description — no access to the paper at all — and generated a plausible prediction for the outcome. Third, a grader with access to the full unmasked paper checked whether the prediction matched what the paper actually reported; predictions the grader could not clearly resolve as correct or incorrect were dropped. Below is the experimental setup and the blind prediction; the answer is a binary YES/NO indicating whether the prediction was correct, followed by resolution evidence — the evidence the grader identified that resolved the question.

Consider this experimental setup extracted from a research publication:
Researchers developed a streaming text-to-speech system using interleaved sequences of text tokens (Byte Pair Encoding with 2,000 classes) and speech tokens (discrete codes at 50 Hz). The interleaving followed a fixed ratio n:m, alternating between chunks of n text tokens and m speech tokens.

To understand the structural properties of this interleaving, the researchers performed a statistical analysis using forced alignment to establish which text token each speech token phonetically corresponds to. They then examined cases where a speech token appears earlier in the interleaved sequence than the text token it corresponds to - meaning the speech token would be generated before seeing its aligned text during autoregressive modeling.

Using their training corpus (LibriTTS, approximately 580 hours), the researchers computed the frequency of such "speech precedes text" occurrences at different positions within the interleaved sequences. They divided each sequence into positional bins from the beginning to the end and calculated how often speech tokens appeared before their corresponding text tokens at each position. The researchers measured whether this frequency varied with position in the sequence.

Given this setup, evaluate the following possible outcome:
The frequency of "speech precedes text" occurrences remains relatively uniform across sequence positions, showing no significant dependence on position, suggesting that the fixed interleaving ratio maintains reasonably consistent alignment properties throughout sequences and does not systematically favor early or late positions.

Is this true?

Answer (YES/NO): NO